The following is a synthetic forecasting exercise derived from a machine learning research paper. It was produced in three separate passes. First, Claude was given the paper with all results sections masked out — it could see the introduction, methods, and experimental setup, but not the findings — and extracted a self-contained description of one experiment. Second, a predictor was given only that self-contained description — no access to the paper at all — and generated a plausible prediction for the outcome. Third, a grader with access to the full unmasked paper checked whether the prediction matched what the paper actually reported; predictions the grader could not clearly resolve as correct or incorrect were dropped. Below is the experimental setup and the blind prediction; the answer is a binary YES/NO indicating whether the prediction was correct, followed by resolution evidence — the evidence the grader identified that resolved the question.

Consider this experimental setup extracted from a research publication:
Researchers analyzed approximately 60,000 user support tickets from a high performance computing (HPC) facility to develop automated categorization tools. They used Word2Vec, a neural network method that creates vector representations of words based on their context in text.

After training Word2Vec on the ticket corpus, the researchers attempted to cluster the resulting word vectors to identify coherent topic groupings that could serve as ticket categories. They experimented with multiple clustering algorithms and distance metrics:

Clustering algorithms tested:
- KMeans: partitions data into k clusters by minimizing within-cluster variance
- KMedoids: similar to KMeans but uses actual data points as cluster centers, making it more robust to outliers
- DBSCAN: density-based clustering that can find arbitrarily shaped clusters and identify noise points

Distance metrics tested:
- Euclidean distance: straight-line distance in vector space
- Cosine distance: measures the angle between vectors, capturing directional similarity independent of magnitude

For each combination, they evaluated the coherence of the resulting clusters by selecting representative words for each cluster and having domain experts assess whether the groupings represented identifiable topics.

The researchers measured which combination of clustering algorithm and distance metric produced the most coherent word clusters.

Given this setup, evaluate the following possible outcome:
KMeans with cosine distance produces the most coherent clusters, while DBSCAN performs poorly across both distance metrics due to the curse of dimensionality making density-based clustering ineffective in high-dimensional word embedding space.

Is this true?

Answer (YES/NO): NO